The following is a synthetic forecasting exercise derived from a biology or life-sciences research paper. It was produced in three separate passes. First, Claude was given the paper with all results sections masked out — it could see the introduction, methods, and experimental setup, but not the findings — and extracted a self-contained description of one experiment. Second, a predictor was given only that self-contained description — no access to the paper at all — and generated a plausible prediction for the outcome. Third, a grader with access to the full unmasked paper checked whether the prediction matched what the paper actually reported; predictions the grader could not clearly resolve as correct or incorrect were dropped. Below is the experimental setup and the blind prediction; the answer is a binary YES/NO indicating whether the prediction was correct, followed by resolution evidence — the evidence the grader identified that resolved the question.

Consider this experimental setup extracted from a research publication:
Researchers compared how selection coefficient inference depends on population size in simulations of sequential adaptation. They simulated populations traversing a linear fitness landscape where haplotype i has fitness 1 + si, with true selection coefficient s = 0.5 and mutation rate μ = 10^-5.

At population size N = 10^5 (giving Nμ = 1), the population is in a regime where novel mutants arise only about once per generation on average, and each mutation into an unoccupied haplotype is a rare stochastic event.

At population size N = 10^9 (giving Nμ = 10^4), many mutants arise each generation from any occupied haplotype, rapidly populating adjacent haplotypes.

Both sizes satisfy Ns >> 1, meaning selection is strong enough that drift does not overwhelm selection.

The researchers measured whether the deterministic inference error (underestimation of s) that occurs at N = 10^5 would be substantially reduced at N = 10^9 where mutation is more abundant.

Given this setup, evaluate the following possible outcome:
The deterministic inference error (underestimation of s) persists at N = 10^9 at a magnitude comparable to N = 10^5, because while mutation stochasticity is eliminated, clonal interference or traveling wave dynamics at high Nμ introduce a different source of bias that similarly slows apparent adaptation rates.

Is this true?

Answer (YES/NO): NO